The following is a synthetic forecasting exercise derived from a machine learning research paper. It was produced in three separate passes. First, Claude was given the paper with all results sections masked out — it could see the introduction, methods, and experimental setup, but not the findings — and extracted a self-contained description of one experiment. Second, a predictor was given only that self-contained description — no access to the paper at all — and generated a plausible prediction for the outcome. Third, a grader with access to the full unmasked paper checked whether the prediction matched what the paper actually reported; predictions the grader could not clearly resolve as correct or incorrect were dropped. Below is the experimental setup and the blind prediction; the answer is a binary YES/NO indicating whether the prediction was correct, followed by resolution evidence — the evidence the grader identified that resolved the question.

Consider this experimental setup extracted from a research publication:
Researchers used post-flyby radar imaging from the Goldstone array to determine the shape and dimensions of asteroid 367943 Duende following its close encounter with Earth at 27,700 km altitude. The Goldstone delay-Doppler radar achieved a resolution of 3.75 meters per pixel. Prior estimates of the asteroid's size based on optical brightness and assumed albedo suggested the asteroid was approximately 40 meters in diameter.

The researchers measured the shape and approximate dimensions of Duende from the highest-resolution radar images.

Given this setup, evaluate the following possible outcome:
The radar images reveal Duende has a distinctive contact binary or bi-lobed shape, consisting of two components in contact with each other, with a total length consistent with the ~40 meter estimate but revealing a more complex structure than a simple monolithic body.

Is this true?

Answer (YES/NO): NO